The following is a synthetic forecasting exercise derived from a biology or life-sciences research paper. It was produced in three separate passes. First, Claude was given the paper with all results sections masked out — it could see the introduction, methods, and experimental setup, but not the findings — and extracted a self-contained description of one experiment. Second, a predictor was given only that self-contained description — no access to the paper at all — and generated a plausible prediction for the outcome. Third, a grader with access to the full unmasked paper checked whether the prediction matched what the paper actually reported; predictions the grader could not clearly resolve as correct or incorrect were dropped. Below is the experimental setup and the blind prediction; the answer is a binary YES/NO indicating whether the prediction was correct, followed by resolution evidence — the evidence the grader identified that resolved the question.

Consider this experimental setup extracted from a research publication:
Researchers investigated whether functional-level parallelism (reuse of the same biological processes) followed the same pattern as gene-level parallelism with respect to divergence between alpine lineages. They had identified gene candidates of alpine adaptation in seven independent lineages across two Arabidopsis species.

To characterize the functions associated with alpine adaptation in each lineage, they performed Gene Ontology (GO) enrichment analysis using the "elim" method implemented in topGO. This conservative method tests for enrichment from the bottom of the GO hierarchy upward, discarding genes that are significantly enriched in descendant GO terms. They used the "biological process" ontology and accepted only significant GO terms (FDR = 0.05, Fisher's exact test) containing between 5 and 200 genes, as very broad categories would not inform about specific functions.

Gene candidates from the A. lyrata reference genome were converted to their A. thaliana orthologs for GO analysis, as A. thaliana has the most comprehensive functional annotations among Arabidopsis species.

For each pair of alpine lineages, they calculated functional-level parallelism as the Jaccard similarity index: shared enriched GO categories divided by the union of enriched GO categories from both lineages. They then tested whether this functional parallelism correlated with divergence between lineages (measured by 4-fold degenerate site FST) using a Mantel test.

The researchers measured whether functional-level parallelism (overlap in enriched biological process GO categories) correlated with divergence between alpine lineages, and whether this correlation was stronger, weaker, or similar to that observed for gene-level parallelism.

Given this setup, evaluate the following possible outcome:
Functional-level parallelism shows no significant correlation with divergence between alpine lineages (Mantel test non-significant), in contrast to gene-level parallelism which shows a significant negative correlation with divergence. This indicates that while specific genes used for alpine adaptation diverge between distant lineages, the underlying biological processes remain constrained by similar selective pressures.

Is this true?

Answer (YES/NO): YES